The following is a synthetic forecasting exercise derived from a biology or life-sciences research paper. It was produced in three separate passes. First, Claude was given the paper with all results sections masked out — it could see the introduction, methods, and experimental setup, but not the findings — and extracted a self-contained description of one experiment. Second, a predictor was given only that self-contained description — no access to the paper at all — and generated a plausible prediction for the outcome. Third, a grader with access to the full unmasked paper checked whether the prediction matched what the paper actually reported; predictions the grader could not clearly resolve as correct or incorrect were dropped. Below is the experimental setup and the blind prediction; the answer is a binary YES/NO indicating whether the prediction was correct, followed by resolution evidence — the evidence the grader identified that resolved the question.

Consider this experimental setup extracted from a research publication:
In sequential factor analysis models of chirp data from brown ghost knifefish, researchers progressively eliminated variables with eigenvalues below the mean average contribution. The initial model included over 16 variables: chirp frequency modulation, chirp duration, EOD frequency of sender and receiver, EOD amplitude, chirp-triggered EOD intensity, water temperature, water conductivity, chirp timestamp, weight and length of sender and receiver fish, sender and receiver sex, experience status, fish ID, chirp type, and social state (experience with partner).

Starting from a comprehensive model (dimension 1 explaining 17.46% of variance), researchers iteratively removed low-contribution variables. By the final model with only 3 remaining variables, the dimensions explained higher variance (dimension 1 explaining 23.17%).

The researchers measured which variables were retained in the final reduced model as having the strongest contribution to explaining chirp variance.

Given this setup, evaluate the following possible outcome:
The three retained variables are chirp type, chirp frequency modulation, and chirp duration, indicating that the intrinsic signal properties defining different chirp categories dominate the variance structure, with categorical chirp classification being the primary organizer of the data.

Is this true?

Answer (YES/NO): NO